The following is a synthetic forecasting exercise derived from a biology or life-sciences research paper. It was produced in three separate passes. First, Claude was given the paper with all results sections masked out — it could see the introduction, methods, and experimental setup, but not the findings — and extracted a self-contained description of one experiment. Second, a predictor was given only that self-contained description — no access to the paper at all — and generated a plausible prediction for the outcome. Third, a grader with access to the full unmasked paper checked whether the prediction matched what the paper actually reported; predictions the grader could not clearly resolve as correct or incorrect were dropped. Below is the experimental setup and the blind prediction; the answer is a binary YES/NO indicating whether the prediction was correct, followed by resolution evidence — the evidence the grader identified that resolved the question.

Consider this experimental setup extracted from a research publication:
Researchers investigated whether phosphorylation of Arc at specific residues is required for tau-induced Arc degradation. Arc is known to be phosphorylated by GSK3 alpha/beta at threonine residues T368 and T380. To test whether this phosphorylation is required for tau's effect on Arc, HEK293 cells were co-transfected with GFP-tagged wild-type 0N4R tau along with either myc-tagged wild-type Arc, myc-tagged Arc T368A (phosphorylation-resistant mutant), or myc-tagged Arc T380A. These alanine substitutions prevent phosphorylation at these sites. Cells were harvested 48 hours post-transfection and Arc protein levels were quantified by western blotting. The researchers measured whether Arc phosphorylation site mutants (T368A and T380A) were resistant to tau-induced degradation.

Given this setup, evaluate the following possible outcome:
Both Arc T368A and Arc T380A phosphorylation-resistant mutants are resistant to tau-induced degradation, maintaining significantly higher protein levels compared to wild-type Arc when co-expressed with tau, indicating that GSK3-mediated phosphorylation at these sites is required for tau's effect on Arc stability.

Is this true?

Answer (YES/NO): NO